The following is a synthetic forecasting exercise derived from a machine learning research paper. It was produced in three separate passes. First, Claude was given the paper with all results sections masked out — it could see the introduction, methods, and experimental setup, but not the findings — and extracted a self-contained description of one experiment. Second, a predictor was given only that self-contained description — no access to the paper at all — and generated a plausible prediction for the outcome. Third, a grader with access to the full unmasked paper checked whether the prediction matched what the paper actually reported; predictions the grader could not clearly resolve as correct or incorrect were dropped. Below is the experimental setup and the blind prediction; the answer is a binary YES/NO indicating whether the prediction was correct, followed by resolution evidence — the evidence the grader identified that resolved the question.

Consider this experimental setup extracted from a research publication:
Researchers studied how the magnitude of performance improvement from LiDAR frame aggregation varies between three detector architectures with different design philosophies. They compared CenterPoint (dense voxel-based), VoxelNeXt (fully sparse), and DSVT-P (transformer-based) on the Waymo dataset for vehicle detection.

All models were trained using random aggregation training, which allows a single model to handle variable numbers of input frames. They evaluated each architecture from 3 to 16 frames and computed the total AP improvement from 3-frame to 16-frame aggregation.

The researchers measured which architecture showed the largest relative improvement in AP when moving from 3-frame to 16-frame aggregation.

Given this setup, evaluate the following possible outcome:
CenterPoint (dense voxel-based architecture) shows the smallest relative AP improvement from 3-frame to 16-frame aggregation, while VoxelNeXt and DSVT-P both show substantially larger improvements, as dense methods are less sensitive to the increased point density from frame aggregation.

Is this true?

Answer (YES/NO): NO